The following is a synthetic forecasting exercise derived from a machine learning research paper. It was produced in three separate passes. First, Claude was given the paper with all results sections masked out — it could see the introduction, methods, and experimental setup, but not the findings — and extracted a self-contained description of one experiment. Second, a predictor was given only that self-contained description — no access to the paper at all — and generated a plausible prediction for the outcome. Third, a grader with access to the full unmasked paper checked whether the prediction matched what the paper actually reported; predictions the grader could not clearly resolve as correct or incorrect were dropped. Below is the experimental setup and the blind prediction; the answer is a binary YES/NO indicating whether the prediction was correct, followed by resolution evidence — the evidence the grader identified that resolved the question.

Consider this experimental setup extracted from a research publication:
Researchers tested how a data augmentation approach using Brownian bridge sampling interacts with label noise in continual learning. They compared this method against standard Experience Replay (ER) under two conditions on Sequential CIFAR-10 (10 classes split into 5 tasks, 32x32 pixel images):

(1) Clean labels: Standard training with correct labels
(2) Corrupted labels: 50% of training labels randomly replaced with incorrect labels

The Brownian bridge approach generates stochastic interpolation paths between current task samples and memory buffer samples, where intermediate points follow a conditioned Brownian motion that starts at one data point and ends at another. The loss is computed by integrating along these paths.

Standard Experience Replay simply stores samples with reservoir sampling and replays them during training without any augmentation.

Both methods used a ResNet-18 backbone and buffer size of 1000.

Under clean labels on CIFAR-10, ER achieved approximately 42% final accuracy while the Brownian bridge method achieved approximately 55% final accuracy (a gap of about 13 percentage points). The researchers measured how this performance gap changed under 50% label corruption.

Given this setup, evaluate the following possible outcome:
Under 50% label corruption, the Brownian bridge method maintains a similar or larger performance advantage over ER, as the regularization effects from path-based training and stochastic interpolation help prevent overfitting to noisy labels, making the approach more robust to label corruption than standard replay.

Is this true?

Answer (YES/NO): NO